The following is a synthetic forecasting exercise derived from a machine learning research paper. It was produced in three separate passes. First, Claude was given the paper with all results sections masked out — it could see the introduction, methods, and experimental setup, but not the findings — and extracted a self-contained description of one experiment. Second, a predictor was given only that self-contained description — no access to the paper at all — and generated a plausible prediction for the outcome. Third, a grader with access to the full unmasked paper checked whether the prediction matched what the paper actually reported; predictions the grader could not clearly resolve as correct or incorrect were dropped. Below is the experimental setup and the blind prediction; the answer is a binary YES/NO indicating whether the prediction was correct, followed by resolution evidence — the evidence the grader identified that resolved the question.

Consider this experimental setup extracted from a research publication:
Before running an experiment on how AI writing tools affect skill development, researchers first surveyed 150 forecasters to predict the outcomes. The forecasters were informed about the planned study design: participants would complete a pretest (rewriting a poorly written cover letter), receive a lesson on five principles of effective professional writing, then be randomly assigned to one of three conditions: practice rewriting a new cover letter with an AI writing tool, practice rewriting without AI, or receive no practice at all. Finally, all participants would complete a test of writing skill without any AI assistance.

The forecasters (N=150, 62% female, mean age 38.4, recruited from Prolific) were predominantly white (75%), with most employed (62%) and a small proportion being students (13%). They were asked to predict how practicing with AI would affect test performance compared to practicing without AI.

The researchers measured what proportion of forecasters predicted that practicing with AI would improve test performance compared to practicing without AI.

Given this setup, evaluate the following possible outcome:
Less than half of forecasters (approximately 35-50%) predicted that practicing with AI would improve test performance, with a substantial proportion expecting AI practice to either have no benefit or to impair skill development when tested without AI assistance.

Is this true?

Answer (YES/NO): YES